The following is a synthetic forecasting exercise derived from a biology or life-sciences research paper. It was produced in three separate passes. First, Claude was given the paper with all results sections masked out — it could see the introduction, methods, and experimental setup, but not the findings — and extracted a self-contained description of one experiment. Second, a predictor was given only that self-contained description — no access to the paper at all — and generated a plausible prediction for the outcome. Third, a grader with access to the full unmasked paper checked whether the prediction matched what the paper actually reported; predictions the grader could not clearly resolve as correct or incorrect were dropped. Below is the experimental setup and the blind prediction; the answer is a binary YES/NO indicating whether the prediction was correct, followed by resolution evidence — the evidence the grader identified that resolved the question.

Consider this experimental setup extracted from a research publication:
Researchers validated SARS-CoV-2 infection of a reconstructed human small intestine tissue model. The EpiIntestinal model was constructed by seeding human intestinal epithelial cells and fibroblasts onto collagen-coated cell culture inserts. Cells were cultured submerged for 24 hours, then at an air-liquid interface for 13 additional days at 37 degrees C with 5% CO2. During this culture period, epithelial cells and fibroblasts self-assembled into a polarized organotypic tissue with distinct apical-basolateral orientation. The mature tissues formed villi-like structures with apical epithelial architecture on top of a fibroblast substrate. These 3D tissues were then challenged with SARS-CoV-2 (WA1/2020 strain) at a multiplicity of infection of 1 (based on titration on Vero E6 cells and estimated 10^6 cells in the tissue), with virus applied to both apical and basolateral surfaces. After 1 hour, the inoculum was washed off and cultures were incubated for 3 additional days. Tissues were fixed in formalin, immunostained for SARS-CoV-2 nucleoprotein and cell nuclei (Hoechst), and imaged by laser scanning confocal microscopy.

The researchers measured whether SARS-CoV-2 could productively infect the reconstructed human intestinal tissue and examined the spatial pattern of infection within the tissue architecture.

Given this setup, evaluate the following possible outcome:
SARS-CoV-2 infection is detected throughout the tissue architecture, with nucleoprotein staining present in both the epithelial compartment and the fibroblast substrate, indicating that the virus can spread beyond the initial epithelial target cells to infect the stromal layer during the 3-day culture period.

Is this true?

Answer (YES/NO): NO